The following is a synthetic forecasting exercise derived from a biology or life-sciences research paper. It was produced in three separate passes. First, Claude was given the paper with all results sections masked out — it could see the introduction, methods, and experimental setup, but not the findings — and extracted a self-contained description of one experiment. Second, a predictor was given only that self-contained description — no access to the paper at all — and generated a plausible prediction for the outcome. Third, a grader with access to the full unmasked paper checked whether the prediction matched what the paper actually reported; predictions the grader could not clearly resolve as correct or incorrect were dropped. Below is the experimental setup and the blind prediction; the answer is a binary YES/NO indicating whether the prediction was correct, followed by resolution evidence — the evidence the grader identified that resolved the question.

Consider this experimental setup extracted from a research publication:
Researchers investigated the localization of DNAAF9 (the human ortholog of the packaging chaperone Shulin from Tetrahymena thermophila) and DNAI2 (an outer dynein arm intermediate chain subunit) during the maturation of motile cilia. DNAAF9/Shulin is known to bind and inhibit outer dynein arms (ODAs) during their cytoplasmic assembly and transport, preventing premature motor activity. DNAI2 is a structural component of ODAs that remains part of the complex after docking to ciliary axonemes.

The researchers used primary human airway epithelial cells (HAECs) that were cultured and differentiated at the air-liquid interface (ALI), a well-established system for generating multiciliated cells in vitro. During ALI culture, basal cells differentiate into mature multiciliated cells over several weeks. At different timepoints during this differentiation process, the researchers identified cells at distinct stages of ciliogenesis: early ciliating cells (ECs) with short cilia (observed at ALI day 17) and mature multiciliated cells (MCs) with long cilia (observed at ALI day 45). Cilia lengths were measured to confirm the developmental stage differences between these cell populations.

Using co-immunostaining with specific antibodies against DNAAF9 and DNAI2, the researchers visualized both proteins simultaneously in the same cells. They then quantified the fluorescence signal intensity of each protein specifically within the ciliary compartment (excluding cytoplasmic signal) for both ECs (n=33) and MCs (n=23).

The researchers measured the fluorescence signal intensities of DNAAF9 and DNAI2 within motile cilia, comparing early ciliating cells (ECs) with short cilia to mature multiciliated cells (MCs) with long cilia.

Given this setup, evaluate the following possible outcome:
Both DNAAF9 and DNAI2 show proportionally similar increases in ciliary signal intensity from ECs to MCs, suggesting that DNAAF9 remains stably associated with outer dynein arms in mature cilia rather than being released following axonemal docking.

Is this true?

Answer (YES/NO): NO